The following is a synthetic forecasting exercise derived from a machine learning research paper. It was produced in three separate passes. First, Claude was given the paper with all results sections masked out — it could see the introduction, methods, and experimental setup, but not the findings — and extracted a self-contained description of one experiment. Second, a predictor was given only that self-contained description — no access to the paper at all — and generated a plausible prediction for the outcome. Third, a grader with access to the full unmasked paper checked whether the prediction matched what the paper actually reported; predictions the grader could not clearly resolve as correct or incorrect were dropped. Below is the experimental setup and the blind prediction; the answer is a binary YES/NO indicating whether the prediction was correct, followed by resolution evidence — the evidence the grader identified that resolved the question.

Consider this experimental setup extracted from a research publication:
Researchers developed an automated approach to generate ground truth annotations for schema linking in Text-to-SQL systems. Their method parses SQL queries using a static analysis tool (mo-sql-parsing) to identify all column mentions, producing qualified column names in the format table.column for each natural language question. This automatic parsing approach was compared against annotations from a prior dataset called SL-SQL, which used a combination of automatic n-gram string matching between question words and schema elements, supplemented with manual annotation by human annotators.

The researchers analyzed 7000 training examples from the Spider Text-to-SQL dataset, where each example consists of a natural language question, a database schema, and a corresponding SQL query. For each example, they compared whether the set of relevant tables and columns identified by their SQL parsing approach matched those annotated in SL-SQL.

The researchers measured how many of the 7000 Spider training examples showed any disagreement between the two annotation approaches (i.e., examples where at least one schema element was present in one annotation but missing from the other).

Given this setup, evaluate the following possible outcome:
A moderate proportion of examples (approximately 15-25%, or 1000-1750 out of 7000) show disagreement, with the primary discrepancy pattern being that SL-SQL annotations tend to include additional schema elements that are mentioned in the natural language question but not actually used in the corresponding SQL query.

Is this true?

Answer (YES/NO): NO